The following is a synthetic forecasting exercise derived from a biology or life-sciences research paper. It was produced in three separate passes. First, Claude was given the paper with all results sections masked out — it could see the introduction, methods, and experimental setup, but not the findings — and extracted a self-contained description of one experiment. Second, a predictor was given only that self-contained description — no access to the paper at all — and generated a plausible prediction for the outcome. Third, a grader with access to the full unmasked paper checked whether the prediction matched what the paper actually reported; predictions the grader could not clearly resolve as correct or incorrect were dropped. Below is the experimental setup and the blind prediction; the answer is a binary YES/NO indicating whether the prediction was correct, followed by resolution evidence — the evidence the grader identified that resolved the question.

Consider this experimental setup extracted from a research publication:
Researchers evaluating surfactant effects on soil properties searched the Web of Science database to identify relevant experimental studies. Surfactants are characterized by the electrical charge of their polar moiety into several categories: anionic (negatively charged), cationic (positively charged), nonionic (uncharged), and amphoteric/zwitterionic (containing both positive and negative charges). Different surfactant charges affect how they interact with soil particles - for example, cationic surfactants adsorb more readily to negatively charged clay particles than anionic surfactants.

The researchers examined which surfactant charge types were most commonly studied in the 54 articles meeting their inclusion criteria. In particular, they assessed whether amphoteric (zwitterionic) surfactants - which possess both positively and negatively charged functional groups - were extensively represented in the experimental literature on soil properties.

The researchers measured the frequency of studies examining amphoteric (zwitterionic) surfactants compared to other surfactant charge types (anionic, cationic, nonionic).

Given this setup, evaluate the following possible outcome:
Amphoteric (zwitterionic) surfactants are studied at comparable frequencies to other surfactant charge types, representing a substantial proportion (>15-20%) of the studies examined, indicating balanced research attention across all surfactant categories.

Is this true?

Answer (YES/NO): NO